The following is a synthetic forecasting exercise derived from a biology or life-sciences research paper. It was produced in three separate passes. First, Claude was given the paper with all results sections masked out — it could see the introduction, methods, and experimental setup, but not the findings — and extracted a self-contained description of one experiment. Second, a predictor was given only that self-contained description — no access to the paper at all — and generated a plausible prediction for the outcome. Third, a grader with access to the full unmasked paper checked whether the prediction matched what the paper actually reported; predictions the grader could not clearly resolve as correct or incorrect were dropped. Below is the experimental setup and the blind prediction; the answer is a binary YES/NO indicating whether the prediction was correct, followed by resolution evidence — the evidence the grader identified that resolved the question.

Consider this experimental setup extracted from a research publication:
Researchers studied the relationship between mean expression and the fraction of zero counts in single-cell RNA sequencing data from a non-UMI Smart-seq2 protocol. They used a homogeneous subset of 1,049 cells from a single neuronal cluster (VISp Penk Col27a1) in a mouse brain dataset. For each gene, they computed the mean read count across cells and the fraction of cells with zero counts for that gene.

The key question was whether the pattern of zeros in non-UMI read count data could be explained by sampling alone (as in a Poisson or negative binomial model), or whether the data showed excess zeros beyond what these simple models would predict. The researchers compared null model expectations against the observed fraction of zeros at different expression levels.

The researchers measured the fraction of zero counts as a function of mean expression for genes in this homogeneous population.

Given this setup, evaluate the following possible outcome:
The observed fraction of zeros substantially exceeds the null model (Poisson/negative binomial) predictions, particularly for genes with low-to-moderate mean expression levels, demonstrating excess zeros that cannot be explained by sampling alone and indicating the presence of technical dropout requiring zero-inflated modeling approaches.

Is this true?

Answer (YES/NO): NO